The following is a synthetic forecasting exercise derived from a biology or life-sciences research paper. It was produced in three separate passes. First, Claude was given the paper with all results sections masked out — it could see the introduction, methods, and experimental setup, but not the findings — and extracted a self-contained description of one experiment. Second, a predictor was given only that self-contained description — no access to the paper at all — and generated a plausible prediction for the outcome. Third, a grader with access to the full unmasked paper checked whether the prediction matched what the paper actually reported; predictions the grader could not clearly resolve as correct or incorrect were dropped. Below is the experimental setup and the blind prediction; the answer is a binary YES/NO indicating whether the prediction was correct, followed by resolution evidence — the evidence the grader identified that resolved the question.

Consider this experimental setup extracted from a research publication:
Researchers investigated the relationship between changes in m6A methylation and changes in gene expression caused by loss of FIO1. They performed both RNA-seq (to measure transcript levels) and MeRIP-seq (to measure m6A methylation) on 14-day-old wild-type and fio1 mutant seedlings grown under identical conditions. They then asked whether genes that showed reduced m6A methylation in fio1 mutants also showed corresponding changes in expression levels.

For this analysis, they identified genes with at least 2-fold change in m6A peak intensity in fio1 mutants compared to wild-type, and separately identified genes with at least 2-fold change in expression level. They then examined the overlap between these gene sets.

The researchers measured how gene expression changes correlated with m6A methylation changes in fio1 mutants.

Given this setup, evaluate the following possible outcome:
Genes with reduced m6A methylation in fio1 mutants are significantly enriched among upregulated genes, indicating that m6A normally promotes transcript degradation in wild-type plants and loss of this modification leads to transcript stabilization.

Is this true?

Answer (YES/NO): NO